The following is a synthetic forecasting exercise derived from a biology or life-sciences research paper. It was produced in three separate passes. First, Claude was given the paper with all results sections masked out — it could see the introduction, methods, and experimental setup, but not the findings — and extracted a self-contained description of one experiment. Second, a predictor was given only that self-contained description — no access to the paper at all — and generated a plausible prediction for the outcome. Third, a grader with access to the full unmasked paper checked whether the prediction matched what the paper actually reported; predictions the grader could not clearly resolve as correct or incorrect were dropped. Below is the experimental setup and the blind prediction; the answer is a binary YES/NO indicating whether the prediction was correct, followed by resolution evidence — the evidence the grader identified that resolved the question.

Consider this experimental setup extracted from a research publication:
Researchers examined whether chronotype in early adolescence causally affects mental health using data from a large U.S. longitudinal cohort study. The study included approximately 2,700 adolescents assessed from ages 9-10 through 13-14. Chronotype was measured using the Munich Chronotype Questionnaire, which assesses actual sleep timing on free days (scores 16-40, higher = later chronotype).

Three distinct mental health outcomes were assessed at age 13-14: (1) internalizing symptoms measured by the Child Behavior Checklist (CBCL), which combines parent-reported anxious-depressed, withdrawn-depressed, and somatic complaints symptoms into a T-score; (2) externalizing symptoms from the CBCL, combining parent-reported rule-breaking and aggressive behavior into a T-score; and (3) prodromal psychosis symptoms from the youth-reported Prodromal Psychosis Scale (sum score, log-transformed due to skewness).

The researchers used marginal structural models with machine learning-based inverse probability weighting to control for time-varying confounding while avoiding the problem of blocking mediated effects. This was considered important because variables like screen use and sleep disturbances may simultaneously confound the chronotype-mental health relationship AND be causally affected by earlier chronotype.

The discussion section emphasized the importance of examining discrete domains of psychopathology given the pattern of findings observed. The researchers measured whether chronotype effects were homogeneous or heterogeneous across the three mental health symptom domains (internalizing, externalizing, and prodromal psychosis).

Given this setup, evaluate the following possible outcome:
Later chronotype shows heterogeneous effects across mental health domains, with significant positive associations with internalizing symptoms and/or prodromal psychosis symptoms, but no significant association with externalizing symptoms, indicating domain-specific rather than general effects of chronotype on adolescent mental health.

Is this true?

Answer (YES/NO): NO